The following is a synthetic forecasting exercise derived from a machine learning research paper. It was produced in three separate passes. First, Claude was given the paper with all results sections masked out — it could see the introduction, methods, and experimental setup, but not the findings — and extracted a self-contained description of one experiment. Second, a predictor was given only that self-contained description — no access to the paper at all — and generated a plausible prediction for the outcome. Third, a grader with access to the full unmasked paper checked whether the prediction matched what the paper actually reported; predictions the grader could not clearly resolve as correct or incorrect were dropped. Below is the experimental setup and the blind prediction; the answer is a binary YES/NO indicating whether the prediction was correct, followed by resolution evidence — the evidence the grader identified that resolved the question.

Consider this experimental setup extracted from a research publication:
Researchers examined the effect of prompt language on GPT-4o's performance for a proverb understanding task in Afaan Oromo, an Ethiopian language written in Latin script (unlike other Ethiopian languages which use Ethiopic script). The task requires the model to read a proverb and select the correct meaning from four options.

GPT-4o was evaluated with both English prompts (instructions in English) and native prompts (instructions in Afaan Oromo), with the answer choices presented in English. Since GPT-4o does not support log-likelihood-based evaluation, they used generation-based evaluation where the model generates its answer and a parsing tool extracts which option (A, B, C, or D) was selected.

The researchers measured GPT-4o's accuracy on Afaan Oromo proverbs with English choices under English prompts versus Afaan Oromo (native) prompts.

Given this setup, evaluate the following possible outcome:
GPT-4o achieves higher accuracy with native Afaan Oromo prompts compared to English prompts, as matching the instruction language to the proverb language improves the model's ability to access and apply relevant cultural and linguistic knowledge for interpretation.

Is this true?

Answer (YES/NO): YES